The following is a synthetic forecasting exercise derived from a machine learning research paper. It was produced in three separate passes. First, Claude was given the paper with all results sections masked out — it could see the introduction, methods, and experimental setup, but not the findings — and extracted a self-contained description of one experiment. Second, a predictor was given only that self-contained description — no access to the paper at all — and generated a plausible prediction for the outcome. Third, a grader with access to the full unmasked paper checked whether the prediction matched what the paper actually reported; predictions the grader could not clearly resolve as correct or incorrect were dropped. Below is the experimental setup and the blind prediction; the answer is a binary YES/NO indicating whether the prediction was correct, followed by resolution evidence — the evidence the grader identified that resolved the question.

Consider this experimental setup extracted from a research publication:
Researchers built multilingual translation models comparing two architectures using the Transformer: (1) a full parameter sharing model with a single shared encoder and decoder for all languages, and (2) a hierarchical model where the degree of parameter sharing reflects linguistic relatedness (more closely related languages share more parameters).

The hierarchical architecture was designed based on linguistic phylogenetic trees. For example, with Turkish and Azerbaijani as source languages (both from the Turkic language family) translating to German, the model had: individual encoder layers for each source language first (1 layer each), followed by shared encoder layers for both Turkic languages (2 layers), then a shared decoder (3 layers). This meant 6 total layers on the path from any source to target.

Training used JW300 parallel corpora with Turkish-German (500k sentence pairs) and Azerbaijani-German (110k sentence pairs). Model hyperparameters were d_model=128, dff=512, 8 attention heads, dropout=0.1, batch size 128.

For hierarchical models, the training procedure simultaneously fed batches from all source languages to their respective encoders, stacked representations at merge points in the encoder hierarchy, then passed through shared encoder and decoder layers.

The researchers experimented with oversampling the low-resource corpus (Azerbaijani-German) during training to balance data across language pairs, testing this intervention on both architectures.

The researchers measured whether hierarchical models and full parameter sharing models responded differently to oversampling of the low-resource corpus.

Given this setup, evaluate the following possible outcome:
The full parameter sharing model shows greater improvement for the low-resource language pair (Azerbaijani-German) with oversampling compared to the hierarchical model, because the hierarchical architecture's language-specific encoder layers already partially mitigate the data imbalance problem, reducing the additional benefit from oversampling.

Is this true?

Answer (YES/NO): NO